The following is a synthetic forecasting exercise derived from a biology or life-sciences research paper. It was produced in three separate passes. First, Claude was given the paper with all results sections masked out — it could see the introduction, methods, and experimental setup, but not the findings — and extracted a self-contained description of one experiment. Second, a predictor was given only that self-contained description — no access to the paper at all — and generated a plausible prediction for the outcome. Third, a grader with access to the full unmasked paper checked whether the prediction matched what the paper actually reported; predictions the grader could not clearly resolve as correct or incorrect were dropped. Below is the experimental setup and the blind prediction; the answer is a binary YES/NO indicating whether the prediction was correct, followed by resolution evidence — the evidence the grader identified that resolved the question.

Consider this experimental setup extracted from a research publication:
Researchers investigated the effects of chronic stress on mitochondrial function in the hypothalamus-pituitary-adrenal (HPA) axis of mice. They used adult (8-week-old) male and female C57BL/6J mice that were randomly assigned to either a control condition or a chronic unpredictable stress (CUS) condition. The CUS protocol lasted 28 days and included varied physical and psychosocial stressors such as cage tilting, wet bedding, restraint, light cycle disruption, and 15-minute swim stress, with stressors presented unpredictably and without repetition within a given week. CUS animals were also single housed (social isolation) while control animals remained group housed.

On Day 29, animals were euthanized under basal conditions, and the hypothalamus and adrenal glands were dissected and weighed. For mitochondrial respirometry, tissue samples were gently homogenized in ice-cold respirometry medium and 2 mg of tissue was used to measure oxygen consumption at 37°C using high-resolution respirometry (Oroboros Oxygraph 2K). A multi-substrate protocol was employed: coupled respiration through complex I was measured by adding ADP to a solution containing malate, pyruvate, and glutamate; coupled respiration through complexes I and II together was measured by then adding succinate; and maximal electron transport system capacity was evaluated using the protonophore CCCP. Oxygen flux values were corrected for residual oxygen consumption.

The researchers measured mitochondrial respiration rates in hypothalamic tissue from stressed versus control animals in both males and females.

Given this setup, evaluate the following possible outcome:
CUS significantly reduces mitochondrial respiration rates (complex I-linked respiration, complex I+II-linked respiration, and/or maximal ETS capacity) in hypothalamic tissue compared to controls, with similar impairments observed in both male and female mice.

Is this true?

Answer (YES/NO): NO